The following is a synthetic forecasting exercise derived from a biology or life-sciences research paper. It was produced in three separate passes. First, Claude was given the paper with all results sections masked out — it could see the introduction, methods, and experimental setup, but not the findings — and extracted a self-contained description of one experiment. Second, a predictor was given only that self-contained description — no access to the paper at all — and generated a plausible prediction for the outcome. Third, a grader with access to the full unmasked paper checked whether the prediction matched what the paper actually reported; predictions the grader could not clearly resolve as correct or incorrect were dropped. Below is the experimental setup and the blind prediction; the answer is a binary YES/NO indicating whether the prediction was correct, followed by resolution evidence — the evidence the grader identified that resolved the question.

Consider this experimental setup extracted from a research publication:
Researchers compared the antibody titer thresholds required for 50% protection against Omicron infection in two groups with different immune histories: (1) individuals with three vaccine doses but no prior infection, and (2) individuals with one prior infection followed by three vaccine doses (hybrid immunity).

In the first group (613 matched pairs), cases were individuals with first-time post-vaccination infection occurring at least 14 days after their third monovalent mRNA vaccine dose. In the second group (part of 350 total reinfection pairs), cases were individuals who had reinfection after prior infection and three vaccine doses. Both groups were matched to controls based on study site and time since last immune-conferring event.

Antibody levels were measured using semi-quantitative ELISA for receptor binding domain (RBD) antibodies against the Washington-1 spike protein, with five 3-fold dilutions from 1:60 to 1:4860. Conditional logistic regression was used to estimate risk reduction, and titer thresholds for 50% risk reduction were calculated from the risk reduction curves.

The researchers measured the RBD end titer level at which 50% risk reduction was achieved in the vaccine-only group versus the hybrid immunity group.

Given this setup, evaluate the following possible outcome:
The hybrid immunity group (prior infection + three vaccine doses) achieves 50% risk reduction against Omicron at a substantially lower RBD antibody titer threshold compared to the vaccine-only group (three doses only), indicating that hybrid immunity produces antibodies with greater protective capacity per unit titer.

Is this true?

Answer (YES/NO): YES